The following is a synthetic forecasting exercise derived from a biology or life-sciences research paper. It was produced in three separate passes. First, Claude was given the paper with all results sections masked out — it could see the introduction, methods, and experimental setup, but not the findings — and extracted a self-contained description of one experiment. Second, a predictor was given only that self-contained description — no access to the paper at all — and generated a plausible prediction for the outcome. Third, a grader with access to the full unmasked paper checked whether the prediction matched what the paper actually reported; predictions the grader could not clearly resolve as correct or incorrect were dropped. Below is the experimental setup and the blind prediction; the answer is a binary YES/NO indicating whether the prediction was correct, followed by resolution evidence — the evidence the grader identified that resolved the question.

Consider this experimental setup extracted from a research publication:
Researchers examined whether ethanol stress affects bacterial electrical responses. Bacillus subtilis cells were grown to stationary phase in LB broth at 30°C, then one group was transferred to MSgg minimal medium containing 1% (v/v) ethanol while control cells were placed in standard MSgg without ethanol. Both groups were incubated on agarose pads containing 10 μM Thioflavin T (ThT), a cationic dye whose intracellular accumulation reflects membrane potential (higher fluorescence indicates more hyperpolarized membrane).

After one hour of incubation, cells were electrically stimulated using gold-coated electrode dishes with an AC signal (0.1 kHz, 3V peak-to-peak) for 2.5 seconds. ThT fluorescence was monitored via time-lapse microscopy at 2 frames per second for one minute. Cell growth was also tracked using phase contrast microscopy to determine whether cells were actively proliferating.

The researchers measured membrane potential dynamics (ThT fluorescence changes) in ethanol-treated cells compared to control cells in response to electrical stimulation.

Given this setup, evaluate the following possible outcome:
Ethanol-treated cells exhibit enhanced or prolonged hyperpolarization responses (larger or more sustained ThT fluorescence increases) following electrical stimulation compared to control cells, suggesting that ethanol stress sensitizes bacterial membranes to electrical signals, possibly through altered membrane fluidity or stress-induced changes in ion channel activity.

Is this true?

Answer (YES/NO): NO